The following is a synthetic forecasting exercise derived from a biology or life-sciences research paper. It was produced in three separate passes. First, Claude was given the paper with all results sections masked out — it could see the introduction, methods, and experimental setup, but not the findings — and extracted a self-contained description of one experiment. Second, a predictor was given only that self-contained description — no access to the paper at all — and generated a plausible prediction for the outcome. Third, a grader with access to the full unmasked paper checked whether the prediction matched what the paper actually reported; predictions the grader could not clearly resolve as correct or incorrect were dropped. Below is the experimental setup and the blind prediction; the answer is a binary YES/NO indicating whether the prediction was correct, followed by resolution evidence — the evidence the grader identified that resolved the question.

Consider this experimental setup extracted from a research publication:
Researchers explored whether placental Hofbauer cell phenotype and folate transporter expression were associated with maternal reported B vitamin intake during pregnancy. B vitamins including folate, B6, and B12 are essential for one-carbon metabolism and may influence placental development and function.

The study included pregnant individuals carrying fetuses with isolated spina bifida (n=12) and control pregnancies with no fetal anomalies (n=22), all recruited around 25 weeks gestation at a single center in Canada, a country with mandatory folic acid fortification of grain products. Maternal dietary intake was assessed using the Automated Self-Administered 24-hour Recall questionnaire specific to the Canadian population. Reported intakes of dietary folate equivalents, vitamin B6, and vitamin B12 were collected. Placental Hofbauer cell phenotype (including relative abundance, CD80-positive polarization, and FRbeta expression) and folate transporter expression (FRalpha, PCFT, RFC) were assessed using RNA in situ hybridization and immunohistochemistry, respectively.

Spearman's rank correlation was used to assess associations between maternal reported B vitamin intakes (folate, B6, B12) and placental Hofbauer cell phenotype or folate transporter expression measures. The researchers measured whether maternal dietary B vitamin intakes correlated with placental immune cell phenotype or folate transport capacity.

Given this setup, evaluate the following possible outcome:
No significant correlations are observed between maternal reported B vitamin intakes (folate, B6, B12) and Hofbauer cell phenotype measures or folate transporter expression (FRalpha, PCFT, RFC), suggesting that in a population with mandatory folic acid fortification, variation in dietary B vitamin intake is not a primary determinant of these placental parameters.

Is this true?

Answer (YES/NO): NO